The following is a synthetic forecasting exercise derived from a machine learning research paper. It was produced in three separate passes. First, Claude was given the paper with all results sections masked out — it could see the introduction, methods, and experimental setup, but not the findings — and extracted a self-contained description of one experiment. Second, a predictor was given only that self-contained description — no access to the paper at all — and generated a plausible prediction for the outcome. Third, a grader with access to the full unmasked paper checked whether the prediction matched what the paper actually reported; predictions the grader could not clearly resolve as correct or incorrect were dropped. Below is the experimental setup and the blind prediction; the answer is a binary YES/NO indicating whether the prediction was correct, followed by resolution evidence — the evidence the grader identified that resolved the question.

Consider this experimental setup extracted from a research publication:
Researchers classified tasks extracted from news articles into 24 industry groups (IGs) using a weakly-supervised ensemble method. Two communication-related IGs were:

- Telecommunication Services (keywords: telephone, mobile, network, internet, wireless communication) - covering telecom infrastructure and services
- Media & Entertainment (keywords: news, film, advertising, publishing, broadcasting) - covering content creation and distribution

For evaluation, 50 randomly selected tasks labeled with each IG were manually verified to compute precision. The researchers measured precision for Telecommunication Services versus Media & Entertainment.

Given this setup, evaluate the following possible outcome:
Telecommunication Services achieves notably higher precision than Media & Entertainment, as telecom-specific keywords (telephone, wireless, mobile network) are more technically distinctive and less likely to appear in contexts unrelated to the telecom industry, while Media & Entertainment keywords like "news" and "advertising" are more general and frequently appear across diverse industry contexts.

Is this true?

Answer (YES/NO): NO